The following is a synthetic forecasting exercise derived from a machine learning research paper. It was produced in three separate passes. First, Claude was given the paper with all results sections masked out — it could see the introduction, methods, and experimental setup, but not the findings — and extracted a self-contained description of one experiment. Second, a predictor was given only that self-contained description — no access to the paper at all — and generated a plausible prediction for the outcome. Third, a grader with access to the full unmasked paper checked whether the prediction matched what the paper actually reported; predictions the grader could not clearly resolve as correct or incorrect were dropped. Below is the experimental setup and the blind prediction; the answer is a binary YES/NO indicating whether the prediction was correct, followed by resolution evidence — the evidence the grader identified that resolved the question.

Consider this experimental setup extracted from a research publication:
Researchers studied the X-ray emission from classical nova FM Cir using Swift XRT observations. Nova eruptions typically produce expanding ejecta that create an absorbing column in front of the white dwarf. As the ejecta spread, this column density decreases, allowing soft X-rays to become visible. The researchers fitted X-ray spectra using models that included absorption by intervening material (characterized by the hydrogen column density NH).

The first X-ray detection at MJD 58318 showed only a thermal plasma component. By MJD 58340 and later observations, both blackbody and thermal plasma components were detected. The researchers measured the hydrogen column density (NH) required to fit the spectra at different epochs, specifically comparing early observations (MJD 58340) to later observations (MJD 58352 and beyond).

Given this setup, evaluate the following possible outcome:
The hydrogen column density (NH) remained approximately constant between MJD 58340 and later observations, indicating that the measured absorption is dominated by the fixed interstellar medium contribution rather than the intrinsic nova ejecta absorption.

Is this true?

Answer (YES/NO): NO